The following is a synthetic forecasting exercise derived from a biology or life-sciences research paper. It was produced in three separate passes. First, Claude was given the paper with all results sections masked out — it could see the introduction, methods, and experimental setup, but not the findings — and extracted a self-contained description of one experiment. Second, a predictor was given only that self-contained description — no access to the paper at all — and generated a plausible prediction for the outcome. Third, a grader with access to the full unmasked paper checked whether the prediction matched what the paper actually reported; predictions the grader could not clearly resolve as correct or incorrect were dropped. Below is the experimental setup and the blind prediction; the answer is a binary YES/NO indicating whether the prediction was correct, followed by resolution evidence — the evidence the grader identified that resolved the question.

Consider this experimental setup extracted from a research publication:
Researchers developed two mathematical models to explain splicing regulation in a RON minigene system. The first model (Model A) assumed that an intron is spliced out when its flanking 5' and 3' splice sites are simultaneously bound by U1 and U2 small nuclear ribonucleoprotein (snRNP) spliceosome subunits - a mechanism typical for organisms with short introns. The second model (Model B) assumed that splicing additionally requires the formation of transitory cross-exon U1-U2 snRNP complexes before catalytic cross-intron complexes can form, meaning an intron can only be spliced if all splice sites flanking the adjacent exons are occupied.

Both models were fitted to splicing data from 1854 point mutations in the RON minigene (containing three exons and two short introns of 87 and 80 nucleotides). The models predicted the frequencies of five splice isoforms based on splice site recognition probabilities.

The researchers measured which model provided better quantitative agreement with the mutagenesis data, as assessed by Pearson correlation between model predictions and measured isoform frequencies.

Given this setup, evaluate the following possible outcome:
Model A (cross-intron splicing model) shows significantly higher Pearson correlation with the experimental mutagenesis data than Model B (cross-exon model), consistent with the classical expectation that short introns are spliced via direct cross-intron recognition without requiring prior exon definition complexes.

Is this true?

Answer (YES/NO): NO